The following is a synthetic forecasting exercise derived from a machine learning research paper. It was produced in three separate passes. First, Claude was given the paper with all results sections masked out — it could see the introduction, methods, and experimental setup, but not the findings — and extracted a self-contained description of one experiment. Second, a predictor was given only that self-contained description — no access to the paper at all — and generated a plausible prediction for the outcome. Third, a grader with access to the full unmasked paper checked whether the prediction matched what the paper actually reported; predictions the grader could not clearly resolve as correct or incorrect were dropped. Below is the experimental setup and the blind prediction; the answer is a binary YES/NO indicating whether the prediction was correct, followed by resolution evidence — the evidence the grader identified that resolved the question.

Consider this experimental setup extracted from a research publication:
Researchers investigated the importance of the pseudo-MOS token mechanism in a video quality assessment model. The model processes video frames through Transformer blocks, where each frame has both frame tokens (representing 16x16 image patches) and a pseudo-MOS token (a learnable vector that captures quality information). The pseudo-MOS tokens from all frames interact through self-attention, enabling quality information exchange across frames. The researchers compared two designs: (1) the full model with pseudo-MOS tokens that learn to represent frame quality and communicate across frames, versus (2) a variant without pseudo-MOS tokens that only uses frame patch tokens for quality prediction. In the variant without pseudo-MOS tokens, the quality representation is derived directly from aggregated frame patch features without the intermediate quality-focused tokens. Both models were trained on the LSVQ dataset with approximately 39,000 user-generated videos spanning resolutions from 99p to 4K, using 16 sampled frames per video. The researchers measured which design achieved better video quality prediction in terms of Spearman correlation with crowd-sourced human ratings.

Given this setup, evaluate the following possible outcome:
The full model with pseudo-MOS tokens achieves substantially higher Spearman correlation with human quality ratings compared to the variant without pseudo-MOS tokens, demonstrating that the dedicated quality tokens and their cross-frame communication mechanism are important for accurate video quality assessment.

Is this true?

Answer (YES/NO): YES